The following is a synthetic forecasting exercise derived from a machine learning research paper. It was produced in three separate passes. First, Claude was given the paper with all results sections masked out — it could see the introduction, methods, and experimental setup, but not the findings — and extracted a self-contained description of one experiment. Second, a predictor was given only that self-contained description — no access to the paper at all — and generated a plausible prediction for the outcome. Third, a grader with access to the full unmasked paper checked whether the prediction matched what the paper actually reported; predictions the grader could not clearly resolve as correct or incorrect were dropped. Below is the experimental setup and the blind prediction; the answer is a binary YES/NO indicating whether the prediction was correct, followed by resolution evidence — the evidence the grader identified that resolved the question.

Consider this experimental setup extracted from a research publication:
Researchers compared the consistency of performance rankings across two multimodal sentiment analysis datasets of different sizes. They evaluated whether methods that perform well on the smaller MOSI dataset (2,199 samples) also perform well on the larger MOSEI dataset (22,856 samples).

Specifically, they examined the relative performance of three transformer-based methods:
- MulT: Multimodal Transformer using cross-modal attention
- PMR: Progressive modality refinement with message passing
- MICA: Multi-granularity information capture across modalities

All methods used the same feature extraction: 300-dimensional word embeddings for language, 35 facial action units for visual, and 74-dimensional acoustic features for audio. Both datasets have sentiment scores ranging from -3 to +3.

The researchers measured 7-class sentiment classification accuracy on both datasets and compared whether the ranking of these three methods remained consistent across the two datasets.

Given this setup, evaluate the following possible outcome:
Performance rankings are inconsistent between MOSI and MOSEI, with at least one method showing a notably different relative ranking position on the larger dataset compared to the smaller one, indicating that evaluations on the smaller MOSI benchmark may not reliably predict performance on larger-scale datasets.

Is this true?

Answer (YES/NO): NO